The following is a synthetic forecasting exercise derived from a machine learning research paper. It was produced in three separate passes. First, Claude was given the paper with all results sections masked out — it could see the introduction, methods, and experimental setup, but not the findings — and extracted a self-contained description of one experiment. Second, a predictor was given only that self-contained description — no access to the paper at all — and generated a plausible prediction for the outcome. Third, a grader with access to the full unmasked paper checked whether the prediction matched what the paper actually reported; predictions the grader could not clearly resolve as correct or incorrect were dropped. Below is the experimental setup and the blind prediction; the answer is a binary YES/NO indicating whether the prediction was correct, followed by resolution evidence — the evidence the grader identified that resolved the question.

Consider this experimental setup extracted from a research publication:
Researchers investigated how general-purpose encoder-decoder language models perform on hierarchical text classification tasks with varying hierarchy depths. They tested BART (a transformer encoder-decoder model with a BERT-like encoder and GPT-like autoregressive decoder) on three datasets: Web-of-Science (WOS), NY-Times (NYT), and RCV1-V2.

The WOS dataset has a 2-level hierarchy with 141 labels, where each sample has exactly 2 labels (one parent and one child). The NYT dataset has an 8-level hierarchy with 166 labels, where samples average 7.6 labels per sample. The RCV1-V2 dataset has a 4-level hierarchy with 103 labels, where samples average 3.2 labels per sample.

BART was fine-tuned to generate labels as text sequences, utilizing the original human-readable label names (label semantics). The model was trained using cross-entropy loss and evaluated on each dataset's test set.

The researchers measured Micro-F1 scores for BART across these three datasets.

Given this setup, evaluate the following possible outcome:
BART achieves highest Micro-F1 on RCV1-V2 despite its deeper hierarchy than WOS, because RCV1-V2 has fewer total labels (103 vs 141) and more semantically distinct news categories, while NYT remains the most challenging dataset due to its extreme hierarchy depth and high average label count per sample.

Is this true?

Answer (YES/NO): YES